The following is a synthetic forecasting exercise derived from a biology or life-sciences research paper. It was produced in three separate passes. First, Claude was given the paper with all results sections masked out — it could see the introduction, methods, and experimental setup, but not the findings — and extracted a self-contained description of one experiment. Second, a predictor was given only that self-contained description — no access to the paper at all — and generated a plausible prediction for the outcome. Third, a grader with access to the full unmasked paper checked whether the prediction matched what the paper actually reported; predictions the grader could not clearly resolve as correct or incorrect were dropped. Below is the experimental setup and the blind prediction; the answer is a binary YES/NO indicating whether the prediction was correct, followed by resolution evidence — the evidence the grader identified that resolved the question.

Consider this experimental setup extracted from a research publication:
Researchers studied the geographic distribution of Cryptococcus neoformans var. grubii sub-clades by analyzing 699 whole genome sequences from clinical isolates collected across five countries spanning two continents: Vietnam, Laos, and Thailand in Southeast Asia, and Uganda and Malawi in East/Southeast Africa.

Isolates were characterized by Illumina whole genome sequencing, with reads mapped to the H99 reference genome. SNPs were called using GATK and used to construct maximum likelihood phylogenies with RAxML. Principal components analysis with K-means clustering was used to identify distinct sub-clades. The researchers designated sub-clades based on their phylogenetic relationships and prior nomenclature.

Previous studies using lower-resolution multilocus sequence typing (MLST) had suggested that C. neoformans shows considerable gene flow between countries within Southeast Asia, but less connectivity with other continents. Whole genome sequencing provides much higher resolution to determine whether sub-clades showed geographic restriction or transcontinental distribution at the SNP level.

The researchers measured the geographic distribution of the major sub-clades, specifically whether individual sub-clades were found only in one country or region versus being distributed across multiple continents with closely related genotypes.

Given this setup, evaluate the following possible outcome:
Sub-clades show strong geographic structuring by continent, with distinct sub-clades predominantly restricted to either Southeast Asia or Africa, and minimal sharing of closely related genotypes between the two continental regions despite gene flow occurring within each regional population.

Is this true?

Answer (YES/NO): NO